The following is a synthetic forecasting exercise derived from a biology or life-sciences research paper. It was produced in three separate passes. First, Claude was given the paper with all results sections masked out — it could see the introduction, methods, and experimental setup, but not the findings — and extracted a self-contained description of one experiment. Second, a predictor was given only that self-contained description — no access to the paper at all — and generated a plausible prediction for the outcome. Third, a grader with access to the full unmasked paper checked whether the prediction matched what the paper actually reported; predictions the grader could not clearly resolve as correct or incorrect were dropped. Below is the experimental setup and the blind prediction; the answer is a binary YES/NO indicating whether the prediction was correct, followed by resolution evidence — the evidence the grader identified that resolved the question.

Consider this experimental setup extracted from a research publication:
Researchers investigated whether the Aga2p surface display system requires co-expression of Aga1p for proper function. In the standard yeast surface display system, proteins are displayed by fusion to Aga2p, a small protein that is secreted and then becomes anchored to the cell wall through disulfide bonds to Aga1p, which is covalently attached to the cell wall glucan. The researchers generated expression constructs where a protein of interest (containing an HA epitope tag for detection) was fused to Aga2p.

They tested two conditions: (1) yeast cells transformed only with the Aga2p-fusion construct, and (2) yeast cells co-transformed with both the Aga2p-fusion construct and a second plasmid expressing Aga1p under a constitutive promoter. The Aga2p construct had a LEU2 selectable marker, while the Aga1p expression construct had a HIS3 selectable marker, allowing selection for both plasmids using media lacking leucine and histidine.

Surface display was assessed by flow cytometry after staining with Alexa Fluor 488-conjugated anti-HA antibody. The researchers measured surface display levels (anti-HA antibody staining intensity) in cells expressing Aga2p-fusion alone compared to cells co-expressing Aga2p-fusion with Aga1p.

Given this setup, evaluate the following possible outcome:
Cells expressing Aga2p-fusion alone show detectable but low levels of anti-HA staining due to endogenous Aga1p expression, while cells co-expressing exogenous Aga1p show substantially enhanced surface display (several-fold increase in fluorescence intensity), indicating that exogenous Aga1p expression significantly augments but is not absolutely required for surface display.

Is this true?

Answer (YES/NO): NO